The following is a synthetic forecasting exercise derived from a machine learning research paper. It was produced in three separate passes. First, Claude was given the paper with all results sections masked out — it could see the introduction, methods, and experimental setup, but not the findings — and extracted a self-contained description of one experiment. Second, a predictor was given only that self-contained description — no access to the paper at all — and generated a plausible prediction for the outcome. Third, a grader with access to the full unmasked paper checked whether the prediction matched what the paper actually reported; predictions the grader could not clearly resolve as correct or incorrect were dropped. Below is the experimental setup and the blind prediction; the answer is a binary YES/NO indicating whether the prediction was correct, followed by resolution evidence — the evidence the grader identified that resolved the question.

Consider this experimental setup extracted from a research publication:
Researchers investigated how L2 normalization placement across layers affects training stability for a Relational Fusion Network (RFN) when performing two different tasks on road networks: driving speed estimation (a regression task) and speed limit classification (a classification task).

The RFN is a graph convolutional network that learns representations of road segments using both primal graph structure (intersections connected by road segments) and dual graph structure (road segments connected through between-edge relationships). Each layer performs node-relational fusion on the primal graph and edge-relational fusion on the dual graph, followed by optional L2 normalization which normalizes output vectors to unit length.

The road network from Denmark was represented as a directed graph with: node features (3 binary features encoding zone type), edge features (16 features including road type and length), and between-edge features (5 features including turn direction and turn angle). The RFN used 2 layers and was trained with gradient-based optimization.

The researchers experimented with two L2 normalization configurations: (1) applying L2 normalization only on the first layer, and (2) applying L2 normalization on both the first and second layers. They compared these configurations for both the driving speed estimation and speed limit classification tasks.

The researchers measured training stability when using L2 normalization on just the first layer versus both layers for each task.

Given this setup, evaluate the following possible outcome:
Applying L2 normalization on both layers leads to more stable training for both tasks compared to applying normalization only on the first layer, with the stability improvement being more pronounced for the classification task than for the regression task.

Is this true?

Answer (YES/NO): NO